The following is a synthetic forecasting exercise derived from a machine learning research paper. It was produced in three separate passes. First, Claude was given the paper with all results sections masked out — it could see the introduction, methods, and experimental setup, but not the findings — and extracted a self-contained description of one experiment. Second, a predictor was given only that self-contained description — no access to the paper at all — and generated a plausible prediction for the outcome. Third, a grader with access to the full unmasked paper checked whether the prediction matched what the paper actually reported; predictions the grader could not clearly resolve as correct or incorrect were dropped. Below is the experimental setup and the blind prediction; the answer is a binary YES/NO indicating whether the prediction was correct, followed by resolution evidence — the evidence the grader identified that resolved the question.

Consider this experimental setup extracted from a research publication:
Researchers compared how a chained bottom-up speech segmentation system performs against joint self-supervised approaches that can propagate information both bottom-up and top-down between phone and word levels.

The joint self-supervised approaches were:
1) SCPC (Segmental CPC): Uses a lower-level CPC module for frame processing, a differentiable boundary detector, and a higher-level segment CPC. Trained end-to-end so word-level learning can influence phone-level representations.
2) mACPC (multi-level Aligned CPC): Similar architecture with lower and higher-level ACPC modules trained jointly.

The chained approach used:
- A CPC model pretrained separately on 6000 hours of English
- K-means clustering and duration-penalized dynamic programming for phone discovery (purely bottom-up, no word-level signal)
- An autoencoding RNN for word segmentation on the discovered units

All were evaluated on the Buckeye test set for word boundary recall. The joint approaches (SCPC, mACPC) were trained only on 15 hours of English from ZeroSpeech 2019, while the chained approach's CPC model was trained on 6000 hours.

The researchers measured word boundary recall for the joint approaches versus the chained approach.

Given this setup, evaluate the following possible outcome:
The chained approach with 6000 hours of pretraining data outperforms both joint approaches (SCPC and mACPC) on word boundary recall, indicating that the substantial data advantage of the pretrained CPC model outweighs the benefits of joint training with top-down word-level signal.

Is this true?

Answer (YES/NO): YES